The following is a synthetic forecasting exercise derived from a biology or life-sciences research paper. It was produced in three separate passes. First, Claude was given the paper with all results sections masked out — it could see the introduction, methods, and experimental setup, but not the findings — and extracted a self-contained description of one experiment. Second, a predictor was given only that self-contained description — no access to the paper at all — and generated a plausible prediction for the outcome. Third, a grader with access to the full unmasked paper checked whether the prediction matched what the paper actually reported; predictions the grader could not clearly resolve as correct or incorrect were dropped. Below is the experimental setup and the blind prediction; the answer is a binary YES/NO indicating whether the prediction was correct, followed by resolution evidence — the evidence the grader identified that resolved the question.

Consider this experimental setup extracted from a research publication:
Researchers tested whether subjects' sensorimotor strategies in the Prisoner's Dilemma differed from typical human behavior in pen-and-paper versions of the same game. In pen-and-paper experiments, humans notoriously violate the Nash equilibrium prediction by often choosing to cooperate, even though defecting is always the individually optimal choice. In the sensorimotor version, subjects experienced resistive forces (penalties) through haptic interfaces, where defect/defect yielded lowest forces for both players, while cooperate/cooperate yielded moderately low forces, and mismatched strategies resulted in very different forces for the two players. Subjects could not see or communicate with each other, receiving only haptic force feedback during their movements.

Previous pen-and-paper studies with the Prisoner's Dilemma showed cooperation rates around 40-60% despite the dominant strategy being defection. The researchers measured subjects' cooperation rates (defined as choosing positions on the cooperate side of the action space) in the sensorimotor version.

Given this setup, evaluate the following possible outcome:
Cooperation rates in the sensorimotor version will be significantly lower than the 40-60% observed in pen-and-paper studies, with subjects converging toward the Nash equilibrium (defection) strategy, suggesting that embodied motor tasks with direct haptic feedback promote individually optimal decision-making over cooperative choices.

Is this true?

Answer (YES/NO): YES